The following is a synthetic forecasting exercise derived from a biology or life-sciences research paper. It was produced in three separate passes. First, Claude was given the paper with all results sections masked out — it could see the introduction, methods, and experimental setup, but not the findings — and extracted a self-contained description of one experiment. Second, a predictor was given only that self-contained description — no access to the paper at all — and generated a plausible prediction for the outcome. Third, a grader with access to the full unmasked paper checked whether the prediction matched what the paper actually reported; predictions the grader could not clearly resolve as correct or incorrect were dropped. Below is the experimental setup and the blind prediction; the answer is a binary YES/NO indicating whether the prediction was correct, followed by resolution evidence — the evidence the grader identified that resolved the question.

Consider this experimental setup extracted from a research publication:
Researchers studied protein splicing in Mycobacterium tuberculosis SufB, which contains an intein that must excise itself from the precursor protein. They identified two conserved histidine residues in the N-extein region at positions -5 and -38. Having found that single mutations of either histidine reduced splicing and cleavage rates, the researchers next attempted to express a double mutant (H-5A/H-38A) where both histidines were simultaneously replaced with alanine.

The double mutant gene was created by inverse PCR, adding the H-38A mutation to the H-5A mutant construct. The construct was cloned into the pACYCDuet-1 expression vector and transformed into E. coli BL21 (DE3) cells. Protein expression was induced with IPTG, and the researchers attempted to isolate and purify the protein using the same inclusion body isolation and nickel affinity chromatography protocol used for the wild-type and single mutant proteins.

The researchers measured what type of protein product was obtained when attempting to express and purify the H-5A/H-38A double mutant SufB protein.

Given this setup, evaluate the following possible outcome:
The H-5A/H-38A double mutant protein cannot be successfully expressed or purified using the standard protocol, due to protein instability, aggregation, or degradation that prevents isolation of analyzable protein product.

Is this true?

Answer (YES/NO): NO